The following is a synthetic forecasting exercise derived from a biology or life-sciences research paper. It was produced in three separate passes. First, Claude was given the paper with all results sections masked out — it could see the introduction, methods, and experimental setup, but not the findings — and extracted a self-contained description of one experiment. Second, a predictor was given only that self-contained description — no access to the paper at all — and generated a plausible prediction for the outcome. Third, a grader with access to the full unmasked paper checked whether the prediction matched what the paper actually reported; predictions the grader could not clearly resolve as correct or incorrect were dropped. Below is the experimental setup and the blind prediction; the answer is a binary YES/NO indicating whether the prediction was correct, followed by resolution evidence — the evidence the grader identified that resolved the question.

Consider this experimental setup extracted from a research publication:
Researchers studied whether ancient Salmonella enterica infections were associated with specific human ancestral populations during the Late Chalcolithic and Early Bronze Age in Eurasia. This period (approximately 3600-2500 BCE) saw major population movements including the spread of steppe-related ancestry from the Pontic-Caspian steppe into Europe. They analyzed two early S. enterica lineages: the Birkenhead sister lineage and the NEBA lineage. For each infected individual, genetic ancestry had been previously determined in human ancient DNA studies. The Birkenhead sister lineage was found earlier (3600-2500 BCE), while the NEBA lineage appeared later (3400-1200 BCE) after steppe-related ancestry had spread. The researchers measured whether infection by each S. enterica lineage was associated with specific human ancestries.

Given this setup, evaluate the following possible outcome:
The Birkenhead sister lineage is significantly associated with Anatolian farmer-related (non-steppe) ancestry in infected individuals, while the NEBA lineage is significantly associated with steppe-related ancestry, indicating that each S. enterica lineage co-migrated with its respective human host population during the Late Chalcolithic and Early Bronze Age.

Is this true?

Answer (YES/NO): NO